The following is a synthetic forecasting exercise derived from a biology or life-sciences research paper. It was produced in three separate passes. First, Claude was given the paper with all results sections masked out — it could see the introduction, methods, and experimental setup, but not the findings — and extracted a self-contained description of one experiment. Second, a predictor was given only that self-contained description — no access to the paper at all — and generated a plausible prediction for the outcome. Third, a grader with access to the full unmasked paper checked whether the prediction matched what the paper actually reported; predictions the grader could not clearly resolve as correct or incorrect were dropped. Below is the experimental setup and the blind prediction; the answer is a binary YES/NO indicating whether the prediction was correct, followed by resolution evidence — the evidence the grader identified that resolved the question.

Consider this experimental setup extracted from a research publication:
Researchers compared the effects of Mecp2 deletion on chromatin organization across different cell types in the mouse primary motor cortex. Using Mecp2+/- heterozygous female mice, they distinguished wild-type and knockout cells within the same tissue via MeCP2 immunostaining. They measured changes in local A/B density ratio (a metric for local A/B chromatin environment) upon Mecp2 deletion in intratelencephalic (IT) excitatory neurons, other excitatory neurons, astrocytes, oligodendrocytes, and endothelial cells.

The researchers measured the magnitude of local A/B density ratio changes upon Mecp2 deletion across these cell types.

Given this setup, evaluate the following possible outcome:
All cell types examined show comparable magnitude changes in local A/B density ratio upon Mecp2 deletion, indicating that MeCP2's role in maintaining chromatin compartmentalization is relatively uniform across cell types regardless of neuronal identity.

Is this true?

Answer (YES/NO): NO